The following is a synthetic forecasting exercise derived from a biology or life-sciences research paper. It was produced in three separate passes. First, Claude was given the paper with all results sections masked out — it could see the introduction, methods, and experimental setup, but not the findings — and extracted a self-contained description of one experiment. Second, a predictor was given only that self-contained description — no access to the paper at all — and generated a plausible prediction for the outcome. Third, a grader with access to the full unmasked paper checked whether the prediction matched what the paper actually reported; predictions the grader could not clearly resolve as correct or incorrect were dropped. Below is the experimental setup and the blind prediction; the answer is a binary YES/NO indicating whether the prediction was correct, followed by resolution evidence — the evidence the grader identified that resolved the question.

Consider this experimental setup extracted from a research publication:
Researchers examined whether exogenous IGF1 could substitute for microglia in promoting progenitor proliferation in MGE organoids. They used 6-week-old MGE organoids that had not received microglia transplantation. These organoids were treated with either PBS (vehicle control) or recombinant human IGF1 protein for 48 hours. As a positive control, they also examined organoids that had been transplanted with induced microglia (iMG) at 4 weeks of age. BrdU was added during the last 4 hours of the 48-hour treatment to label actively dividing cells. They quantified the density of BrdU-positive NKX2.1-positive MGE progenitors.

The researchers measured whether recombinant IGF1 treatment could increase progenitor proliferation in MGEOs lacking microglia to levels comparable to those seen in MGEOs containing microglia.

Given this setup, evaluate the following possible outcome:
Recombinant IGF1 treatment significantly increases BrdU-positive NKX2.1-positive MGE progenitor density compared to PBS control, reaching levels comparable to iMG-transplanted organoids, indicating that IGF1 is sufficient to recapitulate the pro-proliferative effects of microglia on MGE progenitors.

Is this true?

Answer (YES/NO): YES